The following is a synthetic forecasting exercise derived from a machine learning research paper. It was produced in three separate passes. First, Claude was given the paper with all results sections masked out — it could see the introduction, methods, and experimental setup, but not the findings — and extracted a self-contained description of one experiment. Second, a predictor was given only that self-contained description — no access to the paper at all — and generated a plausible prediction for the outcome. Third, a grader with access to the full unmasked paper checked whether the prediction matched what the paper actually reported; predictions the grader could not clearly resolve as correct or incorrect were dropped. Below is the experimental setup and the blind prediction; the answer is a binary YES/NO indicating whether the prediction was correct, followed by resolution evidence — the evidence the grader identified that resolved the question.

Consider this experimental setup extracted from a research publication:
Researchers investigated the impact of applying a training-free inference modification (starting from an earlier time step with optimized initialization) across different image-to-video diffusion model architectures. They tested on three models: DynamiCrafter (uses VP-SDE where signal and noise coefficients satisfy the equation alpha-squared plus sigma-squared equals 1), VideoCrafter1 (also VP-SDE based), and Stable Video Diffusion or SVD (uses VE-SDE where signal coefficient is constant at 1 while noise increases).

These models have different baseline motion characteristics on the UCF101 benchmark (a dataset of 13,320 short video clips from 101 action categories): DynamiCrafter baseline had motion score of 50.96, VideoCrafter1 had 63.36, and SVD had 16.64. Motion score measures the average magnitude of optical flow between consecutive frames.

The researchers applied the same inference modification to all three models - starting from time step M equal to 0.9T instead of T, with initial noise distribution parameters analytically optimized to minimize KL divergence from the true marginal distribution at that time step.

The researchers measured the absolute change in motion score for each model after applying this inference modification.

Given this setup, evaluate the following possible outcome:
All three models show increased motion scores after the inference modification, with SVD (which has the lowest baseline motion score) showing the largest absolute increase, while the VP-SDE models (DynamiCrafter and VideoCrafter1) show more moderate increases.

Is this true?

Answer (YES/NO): NO